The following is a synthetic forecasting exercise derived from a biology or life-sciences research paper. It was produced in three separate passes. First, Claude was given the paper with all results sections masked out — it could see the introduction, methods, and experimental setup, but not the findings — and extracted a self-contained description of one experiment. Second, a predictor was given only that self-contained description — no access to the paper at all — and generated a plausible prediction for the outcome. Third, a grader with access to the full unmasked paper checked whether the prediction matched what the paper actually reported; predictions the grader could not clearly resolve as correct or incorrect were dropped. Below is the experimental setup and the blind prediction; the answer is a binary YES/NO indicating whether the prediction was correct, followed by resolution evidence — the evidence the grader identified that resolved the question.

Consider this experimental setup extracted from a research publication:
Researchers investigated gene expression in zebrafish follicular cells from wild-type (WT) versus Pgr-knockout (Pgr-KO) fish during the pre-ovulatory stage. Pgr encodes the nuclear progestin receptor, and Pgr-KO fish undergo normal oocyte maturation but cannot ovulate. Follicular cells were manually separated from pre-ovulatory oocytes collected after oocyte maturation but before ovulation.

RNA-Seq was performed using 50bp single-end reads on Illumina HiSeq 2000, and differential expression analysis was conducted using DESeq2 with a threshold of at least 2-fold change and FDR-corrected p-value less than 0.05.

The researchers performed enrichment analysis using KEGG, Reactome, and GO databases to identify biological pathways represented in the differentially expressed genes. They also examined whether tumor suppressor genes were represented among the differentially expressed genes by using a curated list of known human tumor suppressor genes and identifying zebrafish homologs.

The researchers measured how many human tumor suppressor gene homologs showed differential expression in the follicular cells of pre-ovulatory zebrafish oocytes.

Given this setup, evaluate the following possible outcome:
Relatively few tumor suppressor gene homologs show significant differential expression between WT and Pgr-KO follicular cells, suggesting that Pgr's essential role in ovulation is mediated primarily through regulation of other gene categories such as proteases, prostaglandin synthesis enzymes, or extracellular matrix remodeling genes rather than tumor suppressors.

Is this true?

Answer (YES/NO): NO